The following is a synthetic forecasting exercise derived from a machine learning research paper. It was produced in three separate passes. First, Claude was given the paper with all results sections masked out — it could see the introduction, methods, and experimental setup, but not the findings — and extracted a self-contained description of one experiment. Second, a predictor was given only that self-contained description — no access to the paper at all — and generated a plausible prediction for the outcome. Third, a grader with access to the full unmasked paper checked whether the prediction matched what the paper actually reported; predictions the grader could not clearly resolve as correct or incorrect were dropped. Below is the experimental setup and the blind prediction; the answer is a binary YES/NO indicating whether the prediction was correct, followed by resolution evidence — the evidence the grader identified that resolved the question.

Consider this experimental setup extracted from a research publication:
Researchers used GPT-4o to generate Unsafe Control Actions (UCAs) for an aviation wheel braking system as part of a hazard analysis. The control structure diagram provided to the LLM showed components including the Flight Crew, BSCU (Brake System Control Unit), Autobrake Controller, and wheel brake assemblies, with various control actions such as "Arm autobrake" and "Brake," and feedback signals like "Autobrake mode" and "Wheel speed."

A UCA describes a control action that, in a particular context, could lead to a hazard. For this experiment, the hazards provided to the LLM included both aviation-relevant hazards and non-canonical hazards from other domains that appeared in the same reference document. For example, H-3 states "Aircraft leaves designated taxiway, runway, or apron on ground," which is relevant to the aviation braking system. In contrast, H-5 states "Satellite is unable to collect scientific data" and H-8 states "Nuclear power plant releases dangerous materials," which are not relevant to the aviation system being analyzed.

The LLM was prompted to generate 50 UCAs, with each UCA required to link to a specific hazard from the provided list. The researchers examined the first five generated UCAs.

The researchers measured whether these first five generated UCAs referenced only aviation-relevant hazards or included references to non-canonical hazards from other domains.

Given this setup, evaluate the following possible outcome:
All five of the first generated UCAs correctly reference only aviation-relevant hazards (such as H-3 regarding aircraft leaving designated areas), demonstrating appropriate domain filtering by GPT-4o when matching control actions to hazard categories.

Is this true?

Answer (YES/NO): YES